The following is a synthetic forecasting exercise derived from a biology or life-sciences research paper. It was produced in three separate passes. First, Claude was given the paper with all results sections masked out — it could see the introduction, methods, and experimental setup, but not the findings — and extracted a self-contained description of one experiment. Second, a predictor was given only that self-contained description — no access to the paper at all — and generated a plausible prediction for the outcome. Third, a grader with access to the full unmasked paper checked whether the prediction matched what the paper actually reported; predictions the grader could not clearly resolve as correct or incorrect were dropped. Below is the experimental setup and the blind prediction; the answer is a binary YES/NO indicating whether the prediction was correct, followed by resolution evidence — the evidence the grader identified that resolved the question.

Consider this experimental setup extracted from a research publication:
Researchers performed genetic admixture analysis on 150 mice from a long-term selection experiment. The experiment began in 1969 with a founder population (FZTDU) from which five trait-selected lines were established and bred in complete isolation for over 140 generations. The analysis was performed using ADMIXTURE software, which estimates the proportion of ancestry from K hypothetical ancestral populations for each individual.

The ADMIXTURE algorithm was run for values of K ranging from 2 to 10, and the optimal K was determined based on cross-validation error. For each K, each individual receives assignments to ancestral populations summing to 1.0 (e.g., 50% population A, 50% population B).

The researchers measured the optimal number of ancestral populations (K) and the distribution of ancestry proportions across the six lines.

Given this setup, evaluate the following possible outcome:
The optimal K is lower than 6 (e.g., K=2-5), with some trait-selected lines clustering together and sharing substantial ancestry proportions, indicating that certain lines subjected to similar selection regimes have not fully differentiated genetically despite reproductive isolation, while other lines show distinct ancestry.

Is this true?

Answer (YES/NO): NO